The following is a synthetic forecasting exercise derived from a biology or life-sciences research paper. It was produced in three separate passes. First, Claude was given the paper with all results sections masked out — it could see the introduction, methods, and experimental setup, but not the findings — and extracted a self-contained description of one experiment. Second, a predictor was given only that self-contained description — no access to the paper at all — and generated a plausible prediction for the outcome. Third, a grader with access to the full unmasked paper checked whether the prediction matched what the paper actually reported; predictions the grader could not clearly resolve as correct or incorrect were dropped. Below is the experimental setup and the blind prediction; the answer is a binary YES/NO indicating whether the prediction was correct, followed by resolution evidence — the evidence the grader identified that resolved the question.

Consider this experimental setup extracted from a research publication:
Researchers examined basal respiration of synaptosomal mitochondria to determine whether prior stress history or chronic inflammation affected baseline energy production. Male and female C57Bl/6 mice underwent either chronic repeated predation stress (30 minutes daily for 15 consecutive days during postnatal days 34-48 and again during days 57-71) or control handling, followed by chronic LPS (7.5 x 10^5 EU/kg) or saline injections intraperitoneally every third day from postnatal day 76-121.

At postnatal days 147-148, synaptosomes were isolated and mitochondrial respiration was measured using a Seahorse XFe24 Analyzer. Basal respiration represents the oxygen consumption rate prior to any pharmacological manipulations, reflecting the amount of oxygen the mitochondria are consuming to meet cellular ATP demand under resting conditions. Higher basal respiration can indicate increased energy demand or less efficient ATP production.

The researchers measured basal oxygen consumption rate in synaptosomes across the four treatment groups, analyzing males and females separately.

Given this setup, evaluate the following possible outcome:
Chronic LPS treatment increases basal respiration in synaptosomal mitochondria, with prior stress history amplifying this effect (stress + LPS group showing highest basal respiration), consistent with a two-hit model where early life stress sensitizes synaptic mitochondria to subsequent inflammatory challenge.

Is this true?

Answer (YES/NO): NO